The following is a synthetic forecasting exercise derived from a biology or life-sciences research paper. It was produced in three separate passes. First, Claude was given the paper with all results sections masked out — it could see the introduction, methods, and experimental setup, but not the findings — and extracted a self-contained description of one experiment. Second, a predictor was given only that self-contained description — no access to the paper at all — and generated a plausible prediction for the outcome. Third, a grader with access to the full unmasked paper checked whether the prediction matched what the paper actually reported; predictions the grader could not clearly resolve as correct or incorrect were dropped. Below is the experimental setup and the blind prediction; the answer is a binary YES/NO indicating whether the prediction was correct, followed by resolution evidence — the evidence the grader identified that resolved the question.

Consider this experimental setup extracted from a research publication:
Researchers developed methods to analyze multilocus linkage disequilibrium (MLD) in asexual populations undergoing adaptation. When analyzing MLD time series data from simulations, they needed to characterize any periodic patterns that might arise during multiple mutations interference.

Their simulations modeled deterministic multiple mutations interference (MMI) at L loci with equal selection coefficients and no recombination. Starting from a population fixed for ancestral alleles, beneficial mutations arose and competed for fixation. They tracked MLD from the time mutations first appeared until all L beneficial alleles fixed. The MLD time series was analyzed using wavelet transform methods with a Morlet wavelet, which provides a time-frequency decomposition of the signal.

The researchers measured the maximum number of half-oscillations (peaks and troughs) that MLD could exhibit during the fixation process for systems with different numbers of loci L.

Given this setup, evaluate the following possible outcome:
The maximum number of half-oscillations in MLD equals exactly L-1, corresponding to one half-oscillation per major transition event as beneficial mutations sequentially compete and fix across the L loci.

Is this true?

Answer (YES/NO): YES